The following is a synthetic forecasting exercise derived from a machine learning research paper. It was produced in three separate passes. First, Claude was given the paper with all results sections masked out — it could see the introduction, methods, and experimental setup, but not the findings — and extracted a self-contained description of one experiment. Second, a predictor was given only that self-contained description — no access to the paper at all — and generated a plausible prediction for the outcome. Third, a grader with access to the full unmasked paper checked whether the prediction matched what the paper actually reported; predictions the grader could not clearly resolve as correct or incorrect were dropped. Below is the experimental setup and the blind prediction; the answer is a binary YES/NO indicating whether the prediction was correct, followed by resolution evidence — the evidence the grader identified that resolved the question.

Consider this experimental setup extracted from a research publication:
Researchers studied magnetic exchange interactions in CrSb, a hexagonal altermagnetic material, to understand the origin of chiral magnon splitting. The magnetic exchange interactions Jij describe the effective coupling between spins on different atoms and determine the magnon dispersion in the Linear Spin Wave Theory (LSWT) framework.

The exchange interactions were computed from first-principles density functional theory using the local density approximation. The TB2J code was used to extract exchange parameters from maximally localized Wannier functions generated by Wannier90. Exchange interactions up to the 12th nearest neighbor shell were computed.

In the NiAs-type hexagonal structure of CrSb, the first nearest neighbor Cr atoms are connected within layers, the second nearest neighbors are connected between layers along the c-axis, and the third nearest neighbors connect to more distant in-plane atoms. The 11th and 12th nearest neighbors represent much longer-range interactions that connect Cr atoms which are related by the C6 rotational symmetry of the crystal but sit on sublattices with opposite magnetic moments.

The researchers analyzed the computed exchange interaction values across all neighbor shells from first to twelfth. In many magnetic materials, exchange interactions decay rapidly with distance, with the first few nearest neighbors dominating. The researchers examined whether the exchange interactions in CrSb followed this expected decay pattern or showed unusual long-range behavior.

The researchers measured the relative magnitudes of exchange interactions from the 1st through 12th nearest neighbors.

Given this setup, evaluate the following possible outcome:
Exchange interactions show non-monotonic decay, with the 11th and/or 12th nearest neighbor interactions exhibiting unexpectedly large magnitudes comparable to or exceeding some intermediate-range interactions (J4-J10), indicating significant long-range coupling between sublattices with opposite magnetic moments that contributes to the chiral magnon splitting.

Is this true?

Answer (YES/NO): YES